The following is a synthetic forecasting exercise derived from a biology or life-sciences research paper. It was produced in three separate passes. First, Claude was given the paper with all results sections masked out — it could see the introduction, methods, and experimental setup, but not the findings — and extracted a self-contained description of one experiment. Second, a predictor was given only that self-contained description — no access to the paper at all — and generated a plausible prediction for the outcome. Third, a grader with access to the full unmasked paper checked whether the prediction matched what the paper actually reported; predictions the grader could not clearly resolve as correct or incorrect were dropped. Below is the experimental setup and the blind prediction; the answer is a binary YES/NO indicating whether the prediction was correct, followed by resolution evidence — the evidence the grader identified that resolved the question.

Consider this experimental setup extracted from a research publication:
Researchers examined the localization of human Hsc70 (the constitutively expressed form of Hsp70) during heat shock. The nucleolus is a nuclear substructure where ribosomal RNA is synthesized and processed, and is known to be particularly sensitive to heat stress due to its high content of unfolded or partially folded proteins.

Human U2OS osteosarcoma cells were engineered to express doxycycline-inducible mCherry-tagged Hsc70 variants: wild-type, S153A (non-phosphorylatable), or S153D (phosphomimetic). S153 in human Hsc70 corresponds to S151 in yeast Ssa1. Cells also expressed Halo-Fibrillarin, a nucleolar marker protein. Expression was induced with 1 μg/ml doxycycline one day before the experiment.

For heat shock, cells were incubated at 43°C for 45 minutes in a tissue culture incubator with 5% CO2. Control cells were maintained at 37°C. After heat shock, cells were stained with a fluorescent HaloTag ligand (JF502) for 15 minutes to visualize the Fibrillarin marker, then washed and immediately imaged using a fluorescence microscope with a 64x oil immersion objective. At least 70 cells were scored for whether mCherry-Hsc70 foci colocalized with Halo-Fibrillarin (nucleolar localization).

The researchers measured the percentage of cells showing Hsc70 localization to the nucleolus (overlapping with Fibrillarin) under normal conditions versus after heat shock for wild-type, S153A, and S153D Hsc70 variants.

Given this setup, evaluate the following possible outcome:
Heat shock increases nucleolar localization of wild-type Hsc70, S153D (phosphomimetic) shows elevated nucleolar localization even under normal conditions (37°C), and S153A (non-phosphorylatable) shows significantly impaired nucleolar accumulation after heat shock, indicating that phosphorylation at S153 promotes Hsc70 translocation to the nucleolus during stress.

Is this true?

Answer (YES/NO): NO